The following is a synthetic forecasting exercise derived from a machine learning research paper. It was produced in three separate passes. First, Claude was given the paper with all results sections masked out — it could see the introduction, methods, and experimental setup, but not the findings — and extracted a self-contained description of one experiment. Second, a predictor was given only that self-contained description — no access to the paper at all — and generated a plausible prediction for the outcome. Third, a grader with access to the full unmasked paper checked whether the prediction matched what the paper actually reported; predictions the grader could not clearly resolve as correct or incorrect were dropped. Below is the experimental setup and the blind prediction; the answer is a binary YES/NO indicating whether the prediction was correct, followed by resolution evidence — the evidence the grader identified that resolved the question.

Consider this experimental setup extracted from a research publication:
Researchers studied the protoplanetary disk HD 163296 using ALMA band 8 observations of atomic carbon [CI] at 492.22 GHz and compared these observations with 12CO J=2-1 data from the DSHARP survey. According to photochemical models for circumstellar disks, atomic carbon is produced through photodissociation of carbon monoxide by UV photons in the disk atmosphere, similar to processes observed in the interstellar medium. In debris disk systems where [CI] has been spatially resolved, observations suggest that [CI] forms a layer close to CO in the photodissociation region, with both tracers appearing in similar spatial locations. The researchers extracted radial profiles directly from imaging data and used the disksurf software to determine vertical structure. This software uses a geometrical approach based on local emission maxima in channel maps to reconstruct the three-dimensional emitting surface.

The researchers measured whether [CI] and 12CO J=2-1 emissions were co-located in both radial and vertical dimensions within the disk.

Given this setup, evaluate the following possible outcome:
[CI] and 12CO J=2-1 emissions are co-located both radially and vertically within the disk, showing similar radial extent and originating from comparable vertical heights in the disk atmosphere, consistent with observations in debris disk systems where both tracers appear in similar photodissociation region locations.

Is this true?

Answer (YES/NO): NO